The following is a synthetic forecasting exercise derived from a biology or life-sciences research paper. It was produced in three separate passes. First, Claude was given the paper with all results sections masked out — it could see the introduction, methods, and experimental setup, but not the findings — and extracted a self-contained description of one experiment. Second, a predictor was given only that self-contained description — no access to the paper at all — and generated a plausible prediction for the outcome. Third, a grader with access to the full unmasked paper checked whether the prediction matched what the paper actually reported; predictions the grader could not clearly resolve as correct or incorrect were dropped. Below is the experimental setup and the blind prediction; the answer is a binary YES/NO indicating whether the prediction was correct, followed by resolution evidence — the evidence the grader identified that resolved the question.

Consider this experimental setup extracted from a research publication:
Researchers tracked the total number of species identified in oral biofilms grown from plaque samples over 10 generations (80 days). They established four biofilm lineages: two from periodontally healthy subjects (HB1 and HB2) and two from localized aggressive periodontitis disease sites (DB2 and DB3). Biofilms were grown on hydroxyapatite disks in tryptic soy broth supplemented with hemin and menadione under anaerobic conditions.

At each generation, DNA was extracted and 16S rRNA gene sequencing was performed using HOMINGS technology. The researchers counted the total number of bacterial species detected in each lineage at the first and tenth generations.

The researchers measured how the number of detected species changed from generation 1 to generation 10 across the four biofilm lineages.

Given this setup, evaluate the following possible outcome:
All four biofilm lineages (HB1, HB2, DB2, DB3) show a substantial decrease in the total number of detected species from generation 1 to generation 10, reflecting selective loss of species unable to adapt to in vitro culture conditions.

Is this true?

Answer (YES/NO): NO